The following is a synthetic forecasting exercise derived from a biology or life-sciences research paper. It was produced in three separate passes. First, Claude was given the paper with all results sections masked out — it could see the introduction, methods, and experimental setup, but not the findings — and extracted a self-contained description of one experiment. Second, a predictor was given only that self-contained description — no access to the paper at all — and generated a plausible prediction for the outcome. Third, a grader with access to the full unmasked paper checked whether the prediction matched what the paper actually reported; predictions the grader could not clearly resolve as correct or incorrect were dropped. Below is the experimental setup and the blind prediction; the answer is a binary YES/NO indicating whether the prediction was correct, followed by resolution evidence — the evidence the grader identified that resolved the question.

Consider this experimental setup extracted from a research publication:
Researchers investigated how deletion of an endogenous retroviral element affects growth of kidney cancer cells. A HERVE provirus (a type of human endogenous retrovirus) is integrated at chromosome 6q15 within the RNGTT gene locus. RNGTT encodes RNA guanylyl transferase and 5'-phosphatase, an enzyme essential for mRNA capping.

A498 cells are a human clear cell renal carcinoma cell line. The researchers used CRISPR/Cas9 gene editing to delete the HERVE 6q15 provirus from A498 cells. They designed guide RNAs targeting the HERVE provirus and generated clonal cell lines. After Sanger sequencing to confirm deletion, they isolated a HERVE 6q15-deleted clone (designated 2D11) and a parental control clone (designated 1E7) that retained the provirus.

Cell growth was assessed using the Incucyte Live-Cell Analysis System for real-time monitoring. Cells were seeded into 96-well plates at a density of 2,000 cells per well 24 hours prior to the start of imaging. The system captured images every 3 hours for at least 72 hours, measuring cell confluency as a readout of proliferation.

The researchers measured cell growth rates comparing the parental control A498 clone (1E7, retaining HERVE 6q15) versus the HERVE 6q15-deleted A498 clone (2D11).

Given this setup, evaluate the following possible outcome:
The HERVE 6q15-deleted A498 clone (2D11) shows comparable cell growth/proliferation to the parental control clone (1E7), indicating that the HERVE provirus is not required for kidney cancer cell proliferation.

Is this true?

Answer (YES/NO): NO